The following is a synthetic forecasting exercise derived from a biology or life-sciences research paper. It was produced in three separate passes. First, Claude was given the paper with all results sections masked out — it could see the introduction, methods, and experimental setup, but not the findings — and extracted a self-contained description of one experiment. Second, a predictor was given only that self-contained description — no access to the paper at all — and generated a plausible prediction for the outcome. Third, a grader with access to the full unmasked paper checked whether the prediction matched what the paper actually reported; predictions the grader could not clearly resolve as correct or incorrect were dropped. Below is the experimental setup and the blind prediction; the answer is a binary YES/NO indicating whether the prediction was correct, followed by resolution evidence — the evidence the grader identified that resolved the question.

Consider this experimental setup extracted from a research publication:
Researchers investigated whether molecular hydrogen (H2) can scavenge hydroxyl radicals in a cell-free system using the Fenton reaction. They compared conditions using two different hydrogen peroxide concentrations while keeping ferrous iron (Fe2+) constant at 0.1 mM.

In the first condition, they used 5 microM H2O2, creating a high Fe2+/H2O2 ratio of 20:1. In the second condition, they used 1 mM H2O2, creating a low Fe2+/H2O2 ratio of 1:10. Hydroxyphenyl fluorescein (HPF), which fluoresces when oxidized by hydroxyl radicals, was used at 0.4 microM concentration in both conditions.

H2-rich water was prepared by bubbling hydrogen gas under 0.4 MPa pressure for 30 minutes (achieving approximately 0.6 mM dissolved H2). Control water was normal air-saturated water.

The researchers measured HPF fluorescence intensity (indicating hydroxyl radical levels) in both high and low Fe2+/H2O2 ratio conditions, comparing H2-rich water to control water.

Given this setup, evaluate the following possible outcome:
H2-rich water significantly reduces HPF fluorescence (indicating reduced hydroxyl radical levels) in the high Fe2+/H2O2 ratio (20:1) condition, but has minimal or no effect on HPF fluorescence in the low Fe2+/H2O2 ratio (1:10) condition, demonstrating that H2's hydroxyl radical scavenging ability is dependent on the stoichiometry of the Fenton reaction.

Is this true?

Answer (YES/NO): NO